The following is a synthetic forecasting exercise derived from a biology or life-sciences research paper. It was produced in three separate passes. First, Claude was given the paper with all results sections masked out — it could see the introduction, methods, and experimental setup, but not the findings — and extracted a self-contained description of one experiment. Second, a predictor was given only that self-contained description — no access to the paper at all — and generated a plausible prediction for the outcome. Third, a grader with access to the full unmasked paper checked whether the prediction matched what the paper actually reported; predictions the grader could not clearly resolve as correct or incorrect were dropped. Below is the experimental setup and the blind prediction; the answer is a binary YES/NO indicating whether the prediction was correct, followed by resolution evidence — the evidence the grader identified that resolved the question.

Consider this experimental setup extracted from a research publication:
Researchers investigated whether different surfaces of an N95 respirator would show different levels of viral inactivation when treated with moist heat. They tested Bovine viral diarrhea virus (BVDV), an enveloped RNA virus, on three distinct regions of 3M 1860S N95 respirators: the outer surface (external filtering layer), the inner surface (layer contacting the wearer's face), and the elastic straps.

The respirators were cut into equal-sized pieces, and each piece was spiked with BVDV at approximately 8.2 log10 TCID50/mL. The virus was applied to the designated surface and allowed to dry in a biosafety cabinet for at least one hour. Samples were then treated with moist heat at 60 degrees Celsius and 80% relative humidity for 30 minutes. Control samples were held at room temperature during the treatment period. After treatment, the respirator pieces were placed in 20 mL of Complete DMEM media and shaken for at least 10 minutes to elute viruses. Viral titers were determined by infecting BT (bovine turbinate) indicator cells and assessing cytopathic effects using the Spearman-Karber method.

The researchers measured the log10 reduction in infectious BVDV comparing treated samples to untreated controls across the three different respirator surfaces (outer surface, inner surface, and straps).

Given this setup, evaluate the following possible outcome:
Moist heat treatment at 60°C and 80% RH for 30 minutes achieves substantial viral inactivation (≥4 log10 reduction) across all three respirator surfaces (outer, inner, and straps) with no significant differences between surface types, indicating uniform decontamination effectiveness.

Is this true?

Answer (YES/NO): NO